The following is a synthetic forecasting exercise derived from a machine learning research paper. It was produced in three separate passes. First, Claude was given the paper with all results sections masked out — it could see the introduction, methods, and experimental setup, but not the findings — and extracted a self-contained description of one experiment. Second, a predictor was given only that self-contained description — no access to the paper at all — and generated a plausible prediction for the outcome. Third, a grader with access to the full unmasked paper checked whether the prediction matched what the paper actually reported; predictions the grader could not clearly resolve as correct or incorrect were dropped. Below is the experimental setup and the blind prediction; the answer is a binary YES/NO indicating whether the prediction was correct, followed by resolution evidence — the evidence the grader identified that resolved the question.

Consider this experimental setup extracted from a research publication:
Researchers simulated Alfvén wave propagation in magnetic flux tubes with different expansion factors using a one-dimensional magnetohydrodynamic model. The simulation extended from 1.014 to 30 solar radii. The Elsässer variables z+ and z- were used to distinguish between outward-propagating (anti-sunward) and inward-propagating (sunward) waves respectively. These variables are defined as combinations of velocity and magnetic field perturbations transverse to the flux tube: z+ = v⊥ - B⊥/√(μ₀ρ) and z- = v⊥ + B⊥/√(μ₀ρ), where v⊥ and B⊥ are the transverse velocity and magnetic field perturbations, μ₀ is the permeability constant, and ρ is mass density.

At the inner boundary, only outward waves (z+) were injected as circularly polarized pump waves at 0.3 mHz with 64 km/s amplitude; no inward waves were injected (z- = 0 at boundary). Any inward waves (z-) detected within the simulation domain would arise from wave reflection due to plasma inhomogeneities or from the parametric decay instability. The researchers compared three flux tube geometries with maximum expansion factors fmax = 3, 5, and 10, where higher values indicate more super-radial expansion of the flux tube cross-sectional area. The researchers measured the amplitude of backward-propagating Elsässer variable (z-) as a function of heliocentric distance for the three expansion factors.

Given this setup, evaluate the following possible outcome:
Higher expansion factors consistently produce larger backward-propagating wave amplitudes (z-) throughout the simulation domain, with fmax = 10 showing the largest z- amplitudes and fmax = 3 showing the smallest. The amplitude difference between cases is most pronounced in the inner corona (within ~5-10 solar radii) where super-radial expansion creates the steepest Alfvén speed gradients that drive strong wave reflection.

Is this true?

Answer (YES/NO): NO